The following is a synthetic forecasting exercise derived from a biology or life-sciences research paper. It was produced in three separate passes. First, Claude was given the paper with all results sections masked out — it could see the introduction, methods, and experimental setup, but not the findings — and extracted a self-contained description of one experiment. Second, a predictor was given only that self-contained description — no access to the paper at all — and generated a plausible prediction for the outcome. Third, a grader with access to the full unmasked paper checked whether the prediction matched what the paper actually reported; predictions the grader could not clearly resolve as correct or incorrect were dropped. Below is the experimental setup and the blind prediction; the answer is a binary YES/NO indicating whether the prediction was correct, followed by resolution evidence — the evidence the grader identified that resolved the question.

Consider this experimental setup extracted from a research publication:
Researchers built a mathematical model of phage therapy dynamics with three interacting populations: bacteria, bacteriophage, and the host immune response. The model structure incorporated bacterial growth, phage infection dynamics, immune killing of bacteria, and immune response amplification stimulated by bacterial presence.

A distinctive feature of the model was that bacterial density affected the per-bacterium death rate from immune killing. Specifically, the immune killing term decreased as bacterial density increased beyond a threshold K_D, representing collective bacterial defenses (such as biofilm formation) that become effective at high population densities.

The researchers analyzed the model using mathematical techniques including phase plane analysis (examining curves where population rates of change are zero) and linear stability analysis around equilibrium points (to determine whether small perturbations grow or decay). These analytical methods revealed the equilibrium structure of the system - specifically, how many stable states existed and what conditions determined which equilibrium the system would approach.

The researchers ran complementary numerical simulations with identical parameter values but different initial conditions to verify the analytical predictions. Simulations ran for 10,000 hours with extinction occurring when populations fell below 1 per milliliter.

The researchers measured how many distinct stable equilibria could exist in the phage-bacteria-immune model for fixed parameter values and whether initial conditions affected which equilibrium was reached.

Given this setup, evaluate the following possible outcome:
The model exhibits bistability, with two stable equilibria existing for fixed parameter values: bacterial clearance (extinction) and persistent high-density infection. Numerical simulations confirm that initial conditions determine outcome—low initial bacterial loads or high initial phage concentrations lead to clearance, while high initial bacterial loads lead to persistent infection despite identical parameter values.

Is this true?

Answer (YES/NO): NO